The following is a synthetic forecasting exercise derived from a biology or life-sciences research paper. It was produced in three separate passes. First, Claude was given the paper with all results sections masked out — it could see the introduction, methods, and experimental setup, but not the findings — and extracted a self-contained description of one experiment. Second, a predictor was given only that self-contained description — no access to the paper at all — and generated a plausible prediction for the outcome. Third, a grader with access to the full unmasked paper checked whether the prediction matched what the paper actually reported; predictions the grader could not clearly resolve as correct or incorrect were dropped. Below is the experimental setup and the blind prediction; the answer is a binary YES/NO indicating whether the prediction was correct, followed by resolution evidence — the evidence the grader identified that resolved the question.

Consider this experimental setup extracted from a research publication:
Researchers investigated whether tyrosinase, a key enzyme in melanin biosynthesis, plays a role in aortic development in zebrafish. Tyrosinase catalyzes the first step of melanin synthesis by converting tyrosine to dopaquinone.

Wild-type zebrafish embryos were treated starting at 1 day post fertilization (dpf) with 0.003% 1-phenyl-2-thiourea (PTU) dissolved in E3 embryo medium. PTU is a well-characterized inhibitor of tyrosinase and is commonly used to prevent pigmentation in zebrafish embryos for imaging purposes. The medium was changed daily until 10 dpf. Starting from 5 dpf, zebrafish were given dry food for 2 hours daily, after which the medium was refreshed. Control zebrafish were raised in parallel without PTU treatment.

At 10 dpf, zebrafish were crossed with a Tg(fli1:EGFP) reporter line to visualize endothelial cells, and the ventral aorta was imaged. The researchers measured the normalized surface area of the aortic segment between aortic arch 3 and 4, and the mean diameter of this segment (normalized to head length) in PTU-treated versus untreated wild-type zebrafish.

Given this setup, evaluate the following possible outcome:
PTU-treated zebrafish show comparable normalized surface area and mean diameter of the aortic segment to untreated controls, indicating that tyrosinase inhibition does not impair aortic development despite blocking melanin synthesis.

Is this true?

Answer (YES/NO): NO